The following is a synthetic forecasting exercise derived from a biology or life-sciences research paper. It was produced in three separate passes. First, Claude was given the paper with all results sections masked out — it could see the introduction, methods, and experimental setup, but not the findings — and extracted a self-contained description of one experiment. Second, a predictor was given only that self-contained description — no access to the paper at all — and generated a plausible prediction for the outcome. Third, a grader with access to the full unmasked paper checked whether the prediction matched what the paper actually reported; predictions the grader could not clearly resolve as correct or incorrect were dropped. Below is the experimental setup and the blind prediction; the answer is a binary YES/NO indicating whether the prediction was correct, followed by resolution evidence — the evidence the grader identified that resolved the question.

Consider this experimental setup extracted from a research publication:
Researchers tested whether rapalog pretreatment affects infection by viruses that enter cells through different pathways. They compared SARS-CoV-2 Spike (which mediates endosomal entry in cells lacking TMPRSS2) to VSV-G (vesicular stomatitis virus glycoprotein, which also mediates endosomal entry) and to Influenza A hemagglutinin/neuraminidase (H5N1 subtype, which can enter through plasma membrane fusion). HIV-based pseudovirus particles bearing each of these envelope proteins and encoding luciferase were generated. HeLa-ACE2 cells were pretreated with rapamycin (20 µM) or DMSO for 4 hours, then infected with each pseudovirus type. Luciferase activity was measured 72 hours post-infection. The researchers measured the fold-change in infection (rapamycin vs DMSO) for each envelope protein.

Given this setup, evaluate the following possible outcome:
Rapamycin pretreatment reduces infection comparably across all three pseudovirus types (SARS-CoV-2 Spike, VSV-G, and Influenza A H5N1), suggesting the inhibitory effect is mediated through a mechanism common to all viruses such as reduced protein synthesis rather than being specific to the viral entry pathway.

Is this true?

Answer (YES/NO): NO